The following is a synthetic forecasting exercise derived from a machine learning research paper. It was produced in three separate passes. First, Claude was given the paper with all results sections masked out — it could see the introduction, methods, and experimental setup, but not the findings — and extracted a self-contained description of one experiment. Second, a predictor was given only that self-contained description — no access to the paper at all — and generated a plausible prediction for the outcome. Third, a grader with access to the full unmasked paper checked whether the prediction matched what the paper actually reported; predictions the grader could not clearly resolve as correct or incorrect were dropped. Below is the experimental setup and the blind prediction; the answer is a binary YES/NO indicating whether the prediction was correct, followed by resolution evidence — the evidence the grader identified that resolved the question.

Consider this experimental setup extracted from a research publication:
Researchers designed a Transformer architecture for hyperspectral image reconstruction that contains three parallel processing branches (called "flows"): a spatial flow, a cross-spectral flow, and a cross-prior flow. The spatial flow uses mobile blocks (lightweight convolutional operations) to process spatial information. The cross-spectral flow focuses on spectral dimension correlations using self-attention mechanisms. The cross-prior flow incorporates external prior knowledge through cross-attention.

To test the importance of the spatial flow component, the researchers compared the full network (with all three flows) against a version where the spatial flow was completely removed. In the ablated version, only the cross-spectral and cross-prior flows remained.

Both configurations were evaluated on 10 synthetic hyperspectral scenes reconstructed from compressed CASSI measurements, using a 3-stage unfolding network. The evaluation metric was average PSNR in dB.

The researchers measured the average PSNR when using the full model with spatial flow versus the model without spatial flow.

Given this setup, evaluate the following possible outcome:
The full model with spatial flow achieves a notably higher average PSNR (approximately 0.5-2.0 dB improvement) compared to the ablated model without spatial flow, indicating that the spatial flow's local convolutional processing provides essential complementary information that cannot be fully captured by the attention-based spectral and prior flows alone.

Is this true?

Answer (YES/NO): YES